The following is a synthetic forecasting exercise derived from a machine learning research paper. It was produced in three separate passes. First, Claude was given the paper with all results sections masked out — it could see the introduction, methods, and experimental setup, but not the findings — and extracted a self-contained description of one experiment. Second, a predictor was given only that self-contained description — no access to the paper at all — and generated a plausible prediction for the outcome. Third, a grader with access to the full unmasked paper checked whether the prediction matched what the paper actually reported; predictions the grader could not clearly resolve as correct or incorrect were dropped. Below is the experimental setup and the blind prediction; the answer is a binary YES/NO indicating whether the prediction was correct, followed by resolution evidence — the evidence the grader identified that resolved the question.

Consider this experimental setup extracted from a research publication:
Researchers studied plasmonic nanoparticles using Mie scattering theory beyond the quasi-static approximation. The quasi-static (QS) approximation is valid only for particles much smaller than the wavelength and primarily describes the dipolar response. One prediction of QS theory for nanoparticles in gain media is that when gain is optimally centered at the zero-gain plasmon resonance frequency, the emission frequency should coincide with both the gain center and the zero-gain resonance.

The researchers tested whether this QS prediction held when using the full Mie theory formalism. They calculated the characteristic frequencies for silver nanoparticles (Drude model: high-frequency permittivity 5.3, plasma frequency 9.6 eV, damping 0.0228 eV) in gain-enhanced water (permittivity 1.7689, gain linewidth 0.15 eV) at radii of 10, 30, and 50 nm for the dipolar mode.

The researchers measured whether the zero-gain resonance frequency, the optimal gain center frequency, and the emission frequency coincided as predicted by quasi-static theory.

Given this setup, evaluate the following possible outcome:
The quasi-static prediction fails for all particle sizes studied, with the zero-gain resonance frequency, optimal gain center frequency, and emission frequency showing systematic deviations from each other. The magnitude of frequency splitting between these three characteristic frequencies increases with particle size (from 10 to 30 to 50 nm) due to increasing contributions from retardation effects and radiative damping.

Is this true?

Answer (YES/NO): NO